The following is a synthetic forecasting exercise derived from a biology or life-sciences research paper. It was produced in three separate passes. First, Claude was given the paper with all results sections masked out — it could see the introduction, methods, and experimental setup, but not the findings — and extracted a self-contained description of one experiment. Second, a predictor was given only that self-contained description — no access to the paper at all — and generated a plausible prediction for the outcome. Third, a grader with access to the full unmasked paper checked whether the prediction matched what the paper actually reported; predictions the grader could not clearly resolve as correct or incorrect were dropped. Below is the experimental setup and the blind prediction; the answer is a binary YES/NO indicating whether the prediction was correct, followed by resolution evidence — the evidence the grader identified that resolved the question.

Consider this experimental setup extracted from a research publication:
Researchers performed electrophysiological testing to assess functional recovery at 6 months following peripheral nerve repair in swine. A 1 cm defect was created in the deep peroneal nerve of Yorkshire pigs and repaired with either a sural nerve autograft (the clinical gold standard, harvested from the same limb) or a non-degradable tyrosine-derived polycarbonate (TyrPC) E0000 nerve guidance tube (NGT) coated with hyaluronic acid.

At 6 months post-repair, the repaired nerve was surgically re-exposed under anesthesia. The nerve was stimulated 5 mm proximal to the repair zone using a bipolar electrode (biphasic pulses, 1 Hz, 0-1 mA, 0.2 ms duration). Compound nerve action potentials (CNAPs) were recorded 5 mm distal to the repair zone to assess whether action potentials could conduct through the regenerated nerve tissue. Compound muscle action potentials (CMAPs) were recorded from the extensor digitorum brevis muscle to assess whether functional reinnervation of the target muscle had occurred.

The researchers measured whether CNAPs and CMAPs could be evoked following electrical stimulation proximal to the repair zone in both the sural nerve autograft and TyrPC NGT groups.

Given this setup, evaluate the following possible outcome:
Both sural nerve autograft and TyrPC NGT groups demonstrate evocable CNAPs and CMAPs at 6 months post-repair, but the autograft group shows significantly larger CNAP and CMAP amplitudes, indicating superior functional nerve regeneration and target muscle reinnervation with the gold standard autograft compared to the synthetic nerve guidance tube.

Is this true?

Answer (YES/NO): NO